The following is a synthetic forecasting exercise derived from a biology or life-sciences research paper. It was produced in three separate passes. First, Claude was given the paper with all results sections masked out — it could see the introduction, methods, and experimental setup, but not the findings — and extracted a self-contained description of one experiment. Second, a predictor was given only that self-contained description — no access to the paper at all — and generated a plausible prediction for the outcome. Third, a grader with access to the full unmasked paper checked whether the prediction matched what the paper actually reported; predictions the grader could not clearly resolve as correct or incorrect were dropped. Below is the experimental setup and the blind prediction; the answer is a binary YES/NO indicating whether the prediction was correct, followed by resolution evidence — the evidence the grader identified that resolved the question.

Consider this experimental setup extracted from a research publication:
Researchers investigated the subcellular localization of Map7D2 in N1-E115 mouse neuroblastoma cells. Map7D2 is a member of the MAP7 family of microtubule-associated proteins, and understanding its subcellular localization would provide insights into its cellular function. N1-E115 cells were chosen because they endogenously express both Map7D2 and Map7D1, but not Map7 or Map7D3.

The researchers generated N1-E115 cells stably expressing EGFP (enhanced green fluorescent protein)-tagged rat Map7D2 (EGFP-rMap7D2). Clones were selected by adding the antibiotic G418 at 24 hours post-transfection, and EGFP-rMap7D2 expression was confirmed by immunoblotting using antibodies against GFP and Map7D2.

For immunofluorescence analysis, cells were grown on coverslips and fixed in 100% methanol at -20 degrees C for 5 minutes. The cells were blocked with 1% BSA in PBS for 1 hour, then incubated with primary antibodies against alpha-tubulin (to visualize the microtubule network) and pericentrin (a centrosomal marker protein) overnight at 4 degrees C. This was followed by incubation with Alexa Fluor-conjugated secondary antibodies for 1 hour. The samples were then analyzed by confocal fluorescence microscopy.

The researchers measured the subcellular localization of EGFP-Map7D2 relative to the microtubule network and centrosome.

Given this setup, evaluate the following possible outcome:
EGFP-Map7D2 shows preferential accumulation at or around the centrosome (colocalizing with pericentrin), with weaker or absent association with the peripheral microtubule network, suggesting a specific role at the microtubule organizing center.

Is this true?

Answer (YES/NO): YES